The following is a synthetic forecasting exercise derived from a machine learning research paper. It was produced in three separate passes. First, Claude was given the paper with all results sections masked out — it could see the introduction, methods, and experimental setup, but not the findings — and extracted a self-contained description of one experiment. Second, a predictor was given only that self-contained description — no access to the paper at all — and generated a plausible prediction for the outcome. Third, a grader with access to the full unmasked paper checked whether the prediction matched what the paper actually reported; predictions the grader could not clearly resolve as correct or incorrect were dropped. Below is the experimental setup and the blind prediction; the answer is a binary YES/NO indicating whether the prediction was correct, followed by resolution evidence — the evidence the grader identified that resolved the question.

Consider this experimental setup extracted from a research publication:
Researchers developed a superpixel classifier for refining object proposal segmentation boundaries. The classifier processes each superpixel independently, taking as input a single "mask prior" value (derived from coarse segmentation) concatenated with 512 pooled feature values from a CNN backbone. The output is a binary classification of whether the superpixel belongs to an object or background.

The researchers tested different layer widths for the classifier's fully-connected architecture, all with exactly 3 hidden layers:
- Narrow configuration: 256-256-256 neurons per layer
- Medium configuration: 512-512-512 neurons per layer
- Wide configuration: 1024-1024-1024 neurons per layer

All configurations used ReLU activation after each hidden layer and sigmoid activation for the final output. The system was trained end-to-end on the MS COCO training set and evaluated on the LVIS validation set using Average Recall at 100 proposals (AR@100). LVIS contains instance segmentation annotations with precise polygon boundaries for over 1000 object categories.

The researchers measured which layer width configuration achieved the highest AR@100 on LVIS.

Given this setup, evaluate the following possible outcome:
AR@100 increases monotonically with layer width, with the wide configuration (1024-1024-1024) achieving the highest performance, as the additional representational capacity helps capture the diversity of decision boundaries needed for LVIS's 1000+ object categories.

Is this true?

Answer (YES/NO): NO